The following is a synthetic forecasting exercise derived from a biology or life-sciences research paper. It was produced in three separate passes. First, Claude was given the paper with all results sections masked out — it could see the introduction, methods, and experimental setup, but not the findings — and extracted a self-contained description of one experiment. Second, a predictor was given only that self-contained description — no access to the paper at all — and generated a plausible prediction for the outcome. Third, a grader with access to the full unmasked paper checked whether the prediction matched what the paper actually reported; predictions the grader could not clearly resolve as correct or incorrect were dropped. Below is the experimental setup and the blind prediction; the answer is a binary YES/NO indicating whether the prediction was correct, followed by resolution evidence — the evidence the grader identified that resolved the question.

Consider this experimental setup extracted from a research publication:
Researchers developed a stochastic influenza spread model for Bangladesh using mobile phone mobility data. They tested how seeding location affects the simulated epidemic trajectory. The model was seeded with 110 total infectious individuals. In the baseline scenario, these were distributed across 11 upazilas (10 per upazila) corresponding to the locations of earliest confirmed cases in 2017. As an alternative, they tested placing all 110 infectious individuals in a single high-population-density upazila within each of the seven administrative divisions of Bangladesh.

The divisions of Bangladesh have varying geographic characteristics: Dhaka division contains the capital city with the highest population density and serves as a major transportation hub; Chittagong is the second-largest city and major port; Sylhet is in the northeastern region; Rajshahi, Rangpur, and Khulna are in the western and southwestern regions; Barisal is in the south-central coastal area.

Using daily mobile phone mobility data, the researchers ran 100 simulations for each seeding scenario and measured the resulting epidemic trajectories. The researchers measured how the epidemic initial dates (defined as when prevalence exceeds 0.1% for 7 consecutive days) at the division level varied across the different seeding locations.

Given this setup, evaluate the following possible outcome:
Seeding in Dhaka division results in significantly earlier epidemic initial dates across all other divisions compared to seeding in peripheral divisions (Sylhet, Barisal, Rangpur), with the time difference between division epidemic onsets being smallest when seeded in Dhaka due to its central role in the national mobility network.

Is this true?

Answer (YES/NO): YES